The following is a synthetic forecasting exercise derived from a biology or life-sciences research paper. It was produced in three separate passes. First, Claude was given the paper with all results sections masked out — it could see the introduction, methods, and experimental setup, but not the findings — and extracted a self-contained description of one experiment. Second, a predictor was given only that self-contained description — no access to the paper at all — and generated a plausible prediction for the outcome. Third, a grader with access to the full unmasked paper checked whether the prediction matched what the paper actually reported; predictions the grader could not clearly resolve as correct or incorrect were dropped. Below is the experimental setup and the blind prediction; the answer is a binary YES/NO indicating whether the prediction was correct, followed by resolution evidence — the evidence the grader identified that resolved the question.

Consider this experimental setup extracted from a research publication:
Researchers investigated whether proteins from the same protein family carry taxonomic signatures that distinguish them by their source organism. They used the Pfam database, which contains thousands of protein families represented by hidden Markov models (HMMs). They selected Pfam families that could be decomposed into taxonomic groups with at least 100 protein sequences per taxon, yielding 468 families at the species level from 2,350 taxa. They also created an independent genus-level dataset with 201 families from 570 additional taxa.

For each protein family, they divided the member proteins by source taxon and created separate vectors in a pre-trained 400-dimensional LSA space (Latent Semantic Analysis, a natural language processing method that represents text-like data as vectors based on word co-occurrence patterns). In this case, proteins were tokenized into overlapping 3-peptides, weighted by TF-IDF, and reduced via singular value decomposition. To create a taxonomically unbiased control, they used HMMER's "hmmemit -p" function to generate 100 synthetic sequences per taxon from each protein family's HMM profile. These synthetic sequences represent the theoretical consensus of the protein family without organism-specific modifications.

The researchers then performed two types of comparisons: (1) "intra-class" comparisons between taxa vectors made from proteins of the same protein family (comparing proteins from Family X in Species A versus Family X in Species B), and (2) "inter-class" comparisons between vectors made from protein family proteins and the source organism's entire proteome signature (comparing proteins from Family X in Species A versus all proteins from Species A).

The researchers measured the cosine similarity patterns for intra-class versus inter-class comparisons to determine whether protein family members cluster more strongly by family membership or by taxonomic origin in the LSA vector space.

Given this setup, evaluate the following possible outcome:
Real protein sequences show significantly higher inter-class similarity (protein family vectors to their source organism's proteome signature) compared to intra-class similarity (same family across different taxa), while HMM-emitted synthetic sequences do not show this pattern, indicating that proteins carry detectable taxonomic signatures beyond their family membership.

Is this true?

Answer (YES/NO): YES